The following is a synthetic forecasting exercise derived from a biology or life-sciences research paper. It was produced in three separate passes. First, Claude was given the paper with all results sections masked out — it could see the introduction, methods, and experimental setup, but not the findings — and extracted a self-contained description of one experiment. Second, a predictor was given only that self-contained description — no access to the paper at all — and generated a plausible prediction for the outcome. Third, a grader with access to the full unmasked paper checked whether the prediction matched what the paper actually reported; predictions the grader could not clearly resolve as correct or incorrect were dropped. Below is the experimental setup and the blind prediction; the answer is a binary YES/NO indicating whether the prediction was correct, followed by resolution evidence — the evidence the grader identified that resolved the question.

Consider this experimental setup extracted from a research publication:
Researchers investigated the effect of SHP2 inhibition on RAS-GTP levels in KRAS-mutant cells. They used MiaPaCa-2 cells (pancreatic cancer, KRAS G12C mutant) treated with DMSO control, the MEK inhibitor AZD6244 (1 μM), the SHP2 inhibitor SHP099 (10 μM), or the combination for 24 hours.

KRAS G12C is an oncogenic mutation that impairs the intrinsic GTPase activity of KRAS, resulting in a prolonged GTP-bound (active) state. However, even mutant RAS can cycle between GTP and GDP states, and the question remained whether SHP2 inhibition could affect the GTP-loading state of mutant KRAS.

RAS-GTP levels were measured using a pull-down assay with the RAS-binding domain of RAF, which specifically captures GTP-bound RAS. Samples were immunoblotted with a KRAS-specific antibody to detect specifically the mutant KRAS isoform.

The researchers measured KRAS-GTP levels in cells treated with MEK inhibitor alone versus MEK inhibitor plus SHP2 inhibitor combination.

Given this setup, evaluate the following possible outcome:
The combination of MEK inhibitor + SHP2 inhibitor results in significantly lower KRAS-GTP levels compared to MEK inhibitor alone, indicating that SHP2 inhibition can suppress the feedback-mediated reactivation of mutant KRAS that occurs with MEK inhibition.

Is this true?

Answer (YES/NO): YES